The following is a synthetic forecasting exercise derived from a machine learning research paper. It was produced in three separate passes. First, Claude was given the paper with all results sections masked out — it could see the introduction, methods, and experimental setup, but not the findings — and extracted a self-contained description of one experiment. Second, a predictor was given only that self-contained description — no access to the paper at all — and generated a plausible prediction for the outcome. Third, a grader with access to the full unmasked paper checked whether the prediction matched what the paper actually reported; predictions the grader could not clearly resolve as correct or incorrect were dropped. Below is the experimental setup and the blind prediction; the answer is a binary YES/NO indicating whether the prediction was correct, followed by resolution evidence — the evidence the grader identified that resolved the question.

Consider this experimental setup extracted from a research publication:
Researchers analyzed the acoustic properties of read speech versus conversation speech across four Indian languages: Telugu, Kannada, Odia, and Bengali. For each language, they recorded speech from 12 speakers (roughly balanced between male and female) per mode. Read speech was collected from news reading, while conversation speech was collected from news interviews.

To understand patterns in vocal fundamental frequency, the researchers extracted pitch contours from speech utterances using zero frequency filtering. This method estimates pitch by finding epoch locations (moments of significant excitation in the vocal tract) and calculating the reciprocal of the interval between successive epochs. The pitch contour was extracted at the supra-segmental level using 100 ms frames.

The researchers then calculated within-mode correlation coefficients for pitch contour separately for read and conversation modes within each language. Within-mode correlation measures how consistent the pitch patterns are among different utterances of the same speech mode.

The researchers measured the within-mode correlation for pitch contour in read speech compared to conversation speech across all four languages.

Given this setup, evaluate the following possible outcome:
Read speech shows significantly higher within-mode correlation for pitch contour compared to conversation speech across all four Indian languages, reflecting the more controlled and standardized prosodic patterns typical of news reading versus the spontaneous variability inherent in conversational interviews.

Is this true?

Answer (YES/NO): YES